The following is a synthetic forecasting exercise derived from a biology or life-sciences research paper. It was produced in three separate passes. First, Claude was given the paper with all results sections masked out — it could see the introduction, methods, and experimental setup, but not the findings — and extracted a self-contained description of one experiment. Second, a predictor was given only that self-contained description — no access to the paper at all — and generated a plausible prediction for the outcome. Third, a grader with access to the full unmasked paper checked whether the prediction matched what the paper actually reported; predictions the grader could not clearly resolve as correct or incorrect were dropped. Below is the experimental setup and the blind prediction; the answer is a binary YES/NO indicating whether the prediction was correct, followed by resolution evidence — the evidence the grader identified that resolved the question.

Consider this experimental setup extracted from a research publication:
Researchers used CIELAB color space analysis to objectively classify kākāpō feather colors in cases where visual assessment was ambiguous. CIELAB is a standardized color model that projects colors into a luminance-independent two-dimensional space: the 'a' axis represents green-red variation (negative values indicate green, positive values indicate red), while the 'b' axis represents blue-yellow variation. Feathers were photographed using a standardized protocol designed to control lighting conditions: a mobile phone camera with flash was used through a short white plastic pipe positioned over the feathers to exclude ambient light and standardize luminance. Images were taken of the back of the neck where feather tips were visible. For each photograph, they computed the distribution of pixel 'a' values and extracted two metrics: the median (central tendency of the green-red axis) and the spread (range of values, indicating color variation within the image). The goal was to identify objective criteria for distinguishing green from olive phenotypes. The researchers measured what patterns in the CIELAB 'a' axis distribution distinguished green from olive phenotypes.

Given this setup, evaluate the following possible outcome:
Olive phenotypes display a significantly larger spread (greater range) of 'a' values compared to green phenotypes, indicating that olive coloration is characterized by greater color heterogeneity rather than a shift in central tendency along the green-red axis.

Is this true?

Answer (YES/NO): NO